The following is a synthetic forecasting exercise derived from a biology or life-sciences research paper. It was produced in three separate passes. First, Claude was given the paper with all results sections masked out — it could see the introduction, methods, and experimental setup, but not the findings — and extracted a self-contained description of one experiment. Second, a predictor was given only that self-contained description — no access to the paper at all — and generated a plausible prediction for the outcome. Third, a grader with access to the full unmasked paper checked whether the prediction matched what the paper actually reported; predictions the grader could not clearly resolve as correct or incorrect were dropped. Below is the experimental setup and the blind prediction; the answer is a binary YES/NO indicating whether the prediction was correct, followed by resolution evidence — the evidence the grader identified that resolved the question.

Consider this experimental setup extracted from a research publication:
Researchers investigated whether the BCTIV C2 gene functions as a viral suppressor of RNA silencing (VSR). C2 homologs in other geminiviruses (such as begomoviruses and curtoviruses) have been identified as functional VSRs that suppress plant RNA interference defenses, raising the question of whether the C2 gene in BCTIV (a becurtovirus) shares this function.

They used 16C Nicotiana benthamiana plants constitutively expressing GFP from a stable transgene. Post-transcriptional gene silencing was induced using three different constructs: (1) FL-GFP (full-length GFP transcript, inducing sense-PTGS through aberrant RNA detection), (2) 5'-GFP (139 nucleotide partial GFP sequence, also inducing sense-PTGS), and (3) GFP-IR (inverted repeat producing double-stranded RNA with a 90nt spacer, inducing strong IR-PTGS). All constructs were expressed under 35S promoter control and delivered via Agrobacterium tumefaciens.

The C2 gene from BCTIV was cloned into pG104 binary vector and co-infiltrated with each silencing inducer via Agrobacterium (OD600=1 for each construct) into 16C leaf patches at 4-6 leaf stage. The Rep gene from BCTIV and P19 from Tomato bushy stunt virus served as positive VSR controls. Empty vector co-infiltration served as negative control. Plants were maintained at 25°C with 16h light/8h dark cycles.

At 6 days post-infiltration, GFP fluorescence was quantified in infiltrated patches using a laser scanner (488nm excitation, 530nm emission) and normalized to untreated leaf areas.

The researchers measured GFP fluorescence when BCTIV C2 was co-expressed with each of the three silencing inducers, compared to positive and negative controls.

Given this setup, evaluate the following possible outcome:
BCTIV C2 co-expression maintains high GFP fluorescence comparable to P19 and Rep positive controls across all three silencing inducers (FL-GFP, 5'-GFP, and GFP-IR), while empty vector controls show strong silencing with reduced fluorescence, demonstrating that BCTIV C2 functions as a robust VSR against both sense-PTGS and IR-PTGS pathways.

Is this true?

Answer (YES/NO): NO